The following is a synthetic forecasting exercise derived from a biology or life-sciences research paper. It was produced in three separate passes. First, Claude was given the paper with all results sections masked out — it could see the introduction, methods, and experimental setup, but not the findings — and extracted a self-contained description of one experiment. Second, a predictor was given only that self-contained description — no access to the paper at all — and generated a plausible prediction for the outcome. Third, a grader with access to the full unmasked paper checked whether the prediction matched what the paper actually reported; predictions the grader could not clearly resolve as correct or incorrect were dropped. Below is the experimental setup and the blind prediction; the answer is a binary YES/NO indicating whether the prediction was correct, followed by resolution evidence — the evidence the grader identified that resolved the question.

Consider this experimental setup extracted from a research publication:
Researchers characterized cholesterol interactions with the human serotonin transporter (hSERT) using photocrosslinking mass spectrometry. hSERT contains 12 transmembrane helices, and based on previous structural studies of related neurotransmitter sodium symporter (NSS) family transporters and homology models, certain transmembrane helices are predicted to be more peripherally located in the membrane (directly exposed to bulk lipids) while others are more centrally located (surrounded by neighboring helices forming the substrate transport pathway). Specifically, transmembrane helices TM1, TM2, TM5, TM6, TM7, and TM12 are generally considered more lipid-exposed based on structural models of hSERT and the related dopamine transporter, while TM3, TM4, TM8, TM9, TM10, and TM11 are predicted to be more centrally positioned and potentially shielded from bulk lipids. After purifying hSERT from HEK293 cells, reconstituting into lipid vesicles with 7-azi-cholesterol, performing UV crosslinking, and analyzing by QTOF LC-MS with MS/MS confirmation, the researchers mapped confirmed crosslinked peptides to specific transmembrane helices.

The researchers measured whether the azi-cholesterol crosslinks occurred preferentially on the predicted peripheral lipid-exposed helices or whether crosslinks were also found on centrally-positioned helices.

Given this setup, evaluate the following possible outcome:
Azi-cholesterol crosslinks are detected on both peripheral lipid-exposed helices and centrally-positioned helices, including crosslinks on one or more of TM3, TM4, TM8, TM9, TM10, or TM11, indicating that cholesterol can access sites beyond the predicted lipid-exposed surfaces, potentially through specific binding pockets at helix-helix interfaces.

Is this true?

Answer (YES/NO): NO